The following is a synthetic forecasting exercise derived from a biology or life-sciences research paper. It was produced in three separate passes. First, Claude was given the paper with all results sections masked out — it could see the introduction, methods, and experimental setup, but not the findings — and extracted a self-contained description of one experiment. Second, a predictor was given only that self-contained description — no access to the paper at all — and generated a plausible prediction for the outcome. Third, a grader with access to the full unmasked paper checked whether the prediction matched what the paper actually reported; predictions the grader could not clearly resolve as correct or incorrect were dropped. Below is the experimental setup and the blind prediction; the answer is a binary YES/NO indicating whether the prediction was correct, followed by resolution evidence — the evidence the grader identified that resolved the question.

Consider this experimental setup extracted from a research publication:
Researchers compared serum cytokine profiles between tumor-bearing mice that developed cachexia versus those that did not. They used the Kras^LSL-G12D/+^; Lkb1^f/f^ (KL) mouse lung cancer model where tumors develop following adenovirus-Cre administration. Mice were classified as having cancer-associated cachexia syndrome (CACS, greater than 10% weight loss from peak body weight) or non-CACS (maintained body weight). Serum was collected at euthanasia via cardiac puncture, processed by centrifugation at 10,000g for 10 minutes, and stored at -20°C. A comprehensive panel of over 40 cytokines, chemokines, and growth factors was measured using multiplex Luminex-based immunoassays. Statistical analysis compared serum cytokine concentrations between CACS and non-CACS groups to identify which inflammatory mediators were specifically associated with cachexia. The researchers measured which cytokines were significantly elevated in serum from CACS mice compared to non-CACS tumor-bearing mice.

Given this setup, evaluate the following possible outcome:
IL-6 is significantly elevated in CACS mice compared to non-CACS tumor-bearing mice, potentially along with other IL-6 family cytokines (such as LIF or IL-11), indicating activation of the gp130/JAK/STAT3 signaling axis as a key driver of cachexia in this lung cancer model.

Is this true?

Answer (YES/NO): YES